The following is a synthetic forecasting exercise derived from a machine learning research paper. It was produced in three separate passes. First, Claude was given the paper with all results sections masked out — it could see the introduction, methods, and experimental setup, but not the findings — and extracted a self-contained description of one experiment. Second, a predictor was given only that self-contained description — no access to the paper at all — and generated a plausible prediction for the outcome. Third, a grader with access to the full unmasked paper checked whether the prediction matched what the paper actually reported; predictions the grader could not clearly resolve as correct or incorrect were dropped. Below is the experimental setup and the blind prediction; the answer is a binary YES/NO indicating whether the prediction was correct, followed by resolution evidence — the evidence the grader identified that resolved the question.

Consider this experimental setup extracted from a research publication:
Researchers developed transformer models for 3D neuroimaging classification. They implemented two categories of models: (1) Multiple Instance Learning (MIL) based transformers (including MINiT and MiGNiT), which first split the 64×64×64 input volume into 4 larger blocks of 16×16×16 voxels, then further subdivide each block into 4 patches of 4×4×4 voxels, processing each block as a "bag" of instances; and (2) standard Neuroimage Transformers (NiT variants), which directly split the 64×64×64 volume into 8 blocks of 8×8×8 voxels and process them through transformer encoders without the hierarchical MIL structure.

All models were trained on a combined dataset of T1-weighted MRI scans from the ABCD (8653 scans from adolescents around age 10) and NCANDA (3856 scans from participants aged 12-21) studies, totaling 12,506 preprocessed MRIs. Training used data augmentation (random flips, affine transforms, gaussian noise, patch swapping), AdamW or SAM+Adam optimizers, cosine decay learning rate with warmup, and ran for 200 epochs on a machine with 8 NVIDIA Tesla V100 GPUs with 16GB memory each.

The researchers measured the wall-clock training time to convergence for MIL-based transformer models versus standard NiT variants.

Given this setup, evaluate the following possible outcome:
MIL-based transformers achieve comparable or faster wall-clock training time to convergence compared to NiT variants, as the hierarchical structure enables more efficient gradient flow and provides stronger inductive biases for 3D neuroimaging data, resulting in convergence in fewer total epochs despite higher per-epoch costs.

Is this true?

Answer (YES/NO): NO